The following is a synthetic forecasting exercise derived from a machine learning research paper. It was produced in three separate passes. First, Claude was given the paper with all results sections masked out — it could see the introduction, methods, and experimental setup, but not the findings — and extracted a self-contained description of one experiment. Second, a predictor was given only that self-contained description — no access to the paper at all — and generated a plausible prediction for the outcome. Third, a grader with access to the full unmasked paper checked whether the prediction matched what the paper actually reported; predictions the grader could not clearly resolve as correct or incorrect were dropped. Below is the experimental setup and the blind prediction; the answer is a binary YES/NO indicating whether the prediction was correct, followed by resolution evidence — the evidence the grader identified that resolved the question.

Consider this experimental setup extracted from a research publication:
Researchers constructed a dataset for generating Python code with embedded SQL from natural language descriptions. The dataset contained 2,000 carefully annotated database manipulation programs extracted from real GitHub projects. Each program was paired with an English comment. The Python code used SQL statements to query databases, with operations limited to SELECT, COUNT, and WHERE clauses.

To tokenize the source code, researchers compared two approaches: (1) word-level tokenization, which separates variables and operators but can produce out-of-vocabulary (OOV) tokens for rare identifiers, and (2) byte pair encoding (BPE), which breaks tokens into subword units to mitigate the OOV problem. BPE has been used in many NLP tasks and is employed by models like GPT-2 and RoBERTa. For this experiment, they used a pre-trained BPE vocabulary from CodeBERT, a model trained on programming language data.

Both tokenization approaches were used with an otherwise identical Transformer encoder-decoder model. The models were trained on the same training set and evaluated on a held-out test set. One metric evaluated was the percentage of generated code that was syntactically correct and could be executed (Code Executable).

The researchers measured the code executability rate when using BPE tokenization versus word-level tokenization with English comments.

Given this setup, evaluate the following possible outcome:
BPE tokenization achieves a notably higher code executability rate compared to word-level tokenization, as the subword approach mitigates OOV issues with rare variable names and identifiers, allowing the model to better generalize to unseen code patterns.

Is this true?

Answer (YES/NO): YES